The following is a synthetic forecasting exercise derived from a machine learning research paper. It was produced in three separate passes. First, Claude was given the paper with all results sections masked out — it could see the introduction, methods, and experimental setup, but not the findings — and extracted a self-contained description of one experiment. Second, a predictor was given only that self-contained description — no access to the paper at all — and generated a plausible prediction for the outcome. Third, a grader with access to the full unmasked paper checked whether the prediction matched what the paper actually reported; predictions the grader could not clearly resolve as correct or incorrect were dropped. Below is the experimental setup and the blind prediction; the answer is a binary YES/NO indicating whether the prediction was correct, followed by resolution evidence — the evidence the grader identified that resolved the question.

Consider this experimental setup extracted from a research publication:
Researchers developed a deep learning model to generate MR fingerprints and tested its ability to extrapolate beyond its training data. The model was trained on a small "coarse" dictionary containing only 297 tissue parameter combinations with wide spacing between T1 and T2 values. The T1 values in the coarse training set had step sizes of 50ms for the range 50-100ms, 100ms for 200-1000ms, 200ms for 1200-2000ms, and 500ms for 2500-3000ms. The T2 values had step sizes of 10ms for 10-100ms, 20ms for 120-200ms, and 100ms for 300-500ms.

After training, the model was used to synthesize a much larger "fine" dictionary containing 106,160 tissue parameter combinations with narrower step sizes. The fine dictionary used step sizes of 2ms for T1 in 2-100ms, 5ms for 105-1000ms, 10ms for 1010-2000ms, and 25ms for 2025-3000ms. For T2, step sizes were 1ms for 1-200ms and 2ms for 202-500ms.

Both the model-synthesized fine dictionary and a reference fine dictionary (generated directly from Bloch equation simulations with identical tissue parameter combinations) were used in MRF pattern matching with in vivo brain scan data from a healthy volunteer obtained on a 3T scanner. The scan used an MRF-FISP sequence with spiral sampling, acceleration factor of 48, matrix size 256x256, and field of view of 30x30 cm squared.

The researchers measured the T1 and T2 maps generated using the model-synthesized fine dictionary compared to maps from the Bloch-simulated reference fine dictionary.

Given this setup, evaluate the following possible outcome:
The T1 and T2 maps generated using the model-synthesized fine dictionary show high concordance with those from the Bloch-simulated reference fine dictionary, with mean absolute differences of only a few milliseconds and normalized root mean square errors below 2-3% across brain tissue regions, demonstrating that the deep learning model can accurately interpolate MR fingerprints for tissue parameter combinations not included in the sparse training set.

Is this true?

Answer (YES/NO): NO